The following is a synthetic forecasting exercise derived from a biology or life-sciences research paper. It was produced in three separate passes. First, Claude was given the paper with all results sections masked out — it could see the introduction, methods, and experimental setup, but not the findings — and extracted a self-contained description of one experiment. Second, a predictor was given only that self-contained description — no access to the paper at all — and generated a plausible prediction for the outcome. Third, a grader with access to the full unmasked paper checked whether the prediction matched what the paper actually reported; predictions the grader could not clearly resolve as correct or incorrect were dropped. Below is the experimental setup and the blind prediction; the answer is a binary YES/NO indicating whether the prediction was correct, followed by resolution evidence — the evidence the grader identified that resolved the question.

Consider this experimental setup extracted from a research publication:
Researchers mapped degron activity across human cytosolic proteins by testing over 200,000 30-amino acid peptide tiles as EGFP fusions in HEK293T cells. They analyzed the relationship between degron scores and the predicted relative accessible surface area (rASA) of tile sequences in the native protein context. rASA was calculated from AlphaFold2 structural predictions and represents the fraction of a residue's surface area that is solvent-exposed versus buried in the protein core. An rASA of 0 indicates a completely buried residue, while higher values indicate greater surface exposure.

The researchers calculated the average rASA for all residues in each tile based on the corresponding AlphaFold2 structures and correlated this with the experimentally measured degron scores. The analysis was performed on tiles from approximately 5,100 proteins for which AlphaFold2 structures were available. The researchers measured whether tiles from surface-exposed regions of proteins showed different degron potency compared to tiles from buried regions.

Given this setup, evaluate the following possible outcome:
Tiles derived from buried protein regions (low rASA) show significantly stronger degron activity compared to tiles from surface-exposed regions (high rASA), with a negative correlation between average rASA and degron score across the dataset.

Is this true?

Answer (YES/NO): YES